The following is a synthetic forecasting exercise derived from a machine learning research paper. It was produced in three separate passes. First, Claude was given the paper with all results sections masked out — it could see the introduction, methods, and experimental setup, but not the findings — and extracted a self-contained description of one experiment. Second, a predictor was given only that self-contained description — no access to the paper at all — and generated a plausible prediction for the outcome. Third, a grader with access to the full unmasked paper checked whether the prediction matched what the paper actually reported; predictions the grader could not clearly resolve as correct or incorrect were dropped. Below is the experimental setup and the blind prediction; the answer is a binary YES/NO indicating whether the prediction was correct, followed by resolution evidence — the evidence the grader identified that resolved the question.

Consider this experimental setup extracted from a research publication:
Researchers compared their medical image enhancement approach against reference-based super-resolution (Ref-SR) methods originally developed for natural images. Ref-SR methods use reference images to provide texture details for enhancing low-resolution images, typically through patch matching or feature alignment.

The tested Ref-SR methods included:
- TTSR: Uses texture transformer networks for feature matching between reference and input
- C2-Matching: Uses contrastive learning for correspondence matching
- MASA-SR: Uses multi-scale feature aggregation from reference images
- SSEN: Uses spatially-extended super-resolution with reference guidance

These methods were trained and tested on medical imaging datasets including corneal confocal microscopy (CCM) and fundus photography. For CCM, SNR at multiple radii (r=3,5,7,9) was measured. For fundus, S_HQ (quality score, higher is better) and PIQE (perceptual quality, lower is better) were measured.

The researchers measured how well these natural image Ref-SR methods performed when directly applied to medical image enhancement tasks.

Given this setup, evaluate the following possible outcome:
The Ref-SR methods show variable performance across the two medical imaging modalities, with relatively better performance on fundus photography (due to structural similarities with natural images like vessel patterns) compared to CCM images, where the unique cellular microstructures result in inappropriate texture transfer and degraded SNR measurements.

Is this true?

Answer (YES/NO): NO